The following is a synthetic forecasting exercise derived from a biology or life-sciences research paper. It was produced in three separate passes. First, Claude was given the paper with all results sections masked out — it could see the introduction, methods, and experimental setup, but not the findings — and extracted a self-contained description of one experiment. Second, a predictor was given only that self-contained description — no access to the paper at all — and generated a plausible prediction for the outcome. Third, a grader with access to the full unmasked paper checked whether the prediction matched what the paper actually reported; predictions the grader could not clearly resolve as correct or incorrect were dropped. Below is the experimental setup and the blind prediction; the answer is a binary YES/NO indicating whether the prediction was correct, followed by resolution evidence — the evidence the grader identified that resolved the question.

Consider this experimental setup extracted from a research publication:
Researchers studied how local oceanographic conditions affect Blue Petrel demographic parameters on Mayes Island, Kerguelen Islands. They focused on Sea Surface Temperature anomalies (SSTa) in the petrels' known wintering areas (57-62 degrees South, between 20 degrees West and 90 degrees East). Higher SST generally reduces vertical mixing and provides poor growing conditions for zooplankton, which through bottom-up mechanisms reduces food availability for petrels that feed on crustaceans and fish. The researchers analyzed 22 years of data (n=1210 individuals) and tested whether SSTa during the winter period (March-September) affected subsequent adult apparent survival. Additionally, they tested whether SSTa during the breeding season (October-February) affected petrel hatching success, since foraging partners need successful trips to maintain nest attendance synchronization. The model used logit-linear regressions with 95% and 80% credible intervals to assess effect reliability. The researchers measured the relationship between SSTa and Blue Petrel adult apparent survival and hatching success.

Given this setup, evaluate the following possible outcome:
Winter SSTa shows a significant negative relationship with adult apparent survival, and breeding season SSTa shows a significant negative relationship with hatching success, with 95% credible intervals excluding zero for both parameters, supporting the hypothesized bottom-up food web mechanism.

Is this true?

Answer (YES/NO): NO